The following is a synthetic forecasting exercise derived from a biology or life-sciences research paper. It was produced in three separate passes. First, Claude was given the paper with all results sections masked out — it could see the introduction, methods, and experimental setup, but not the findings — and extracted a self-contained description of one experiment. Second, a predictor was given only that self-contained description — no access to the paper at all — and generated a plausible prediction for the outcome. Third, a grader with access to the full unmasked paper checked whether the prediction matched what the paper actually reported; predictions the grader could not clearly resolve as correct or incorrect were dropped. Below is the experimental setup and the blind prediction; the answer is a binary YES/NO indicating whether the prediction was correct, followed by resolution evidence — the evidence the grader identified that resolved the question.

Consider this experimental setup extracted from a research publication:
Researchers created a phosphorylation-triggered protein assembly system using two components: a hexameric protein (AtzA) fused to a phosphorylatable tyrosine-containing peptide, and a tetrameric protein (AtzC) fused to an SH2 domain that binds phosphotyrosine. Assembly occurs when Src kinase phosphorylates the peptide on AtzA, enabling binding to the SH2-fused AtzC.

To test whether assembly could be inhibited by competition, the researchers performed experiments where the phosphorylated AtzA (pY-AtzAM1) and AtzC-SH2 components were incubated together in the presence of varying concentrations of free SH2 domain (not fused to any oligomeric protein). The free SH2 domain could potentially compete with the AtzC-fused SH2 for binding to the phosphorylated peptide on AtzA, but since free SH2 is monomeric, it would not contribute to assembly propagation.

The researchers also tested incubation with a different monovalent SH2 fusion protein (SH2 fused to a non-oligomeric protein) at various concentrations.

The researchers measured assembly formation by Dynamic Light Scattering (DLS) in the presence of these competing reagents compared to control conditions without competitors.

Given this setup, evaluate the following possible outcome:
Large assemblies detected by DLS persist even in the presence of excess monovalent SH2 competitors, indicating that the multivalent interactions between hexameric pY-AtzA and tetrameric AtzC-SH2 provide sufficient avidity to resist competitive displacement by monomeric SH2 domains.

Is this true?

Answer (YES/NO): NO